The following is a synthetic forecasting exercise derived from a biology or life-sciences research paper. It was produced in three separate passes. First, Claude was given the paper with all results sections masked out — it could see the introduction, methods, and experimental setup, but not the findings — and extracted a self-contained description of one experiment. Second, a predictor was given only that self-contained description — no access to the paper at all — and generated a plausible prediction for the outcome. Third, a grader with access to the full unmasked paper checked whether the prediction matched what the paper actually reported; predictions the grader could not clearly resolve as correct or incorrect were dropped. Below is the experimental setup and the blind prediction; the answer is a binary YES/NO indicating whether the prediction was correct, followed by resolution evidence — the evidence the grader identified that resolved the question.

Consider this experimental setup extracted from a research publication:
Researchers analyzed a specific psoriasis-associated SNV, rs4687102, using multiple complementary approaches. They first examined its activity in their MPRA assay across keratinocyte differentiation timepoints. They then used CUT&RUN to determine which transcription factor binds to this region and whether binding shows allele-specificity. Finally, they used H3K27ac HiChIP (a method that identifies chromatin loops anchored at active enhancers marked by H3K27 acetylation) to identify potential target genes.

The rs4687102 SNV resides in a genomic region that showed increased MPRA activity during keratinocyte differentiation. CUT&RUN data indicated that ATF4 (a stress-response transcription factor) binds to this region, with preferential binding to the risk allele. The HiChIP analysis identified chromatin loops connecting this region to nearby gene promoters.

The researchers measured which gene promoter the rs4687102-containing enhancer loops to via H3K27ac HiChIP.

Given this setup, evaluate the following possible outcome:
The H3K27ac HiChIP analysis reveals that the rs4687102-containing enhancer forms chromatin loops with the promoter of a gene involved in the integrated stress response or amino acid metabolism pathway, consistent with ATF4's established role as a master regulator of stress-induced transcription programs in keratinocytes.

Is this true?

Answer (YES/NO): NO